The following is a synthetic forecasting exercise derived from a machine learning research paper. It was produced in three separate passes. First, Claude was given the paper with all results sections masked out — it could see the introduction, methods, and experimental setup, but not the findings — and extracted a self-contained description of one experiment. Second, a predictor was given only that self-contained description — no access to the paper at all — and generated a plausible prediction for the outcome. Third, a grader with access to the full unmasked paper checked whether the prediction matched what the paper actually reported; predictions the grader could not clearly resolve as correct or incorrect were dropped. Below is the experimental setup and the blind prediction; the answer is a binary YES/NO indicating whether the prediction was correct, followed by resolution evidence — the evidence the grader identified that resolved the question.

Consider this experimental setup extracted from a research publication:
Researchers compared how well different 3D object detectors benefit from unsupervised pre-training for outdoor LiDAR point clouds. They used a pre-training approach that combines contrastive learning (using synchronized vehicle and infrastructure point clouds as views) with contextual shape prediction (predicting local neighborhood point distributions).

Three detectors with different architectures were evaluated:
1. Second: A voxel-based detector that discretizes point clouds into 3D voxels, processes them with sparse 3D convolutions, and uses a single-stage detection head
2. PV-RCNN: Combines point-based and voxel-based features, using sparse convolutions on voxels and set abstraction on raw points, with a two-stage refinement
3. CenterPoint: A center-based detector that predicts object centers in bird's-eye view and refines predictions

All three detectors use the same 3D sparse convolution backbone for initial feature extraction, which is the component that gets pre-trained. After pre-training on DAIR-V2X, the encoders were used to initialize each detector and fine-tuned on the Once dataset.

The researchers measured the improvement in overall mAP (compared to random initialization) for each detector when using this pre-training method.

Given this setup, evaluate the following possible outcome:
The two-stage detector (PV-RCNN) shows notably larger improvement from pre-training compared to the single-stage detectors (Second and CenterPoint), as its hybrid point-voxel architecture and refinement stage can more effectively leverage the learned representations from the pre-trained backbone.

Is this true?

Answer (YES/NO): NO